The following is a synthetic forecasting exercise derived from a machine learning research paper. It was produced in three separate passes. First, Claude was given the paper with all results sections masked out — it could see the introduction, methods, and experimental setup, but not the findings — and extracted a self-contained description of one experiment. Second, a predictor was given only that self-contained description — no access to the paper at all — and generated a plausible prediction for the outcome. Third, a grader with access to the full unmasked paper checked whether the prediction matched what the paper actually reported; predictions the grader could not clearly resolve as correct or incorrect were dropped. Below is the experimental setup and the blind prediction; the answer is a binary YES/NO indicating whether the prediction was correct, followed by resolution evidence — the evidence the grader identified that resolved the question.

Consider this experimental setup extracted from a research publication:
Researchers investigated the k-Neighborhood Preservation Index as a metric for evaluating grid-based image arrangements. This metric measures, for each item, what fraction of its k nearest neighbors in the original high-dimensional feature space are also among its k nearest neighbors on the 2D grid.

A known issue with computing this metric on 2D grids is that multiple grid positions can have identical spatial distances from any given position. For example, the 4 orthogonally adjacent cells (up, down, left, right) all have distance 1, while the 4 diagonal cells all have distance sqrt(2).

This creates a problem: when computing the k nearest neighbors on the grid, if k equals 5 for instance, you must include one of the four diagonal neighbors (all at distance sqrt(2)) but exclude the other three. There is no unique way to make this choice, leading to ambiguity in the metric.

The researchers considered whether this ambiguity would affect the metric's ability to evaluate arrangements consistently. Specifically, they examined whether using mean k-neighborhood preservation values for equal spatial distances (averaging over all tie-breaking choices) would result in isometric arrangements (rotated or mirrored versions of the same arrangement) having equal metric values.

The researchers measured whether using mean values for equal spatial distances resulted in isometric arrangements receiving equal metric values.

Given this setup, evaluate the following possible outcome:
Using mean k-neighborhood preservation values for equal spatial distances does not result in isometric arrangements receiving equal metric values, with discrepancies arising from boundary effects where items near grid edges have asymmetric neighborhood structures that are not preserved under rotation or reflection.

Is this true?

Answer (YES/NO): NO